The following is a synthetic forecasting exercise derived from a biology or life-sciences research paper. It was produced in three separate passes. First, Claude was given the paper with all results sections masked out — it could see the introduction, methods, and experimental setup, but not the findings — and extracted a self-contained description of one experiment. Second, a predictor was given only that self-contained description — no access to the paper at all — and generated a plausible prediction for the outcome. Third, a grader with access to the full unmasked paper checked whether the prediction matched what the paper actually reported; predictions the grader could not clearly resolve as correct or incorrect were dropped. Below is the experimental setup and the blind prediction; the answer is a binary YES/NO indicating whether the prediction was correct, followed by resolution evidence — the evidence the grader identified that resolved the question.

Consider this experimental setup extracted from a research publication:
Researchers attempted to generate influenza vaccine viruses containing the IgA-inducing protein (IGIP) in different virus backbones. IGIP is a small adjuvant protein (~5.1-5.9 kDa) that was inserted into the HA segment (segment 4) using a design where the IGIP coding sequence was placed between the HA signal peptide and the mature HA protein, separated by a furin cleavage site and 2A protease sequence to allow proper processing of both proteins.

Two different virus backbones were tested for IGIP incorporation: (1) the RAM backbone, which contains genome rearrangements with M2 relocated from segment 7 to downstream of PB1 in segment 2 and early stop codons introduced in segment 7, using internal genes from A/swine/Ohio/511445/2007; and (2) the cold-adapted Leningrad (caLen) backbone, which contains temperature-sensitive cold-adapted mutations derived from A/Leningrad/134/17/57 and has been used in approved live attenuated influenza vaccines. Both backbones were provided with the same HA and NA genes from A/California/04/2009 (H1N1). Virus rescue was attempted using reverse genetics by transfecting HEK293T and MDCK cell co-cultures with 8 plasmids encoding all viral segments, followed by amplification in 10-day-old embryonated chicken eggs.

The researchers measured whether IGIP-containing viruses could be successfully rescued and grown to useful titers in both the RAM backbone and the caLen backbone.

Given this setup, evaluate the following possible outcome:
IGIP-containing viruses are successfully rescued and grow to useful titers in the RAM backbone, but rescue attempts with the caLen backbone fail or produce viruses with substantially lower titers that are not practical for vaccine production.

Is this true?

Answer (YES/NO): YES